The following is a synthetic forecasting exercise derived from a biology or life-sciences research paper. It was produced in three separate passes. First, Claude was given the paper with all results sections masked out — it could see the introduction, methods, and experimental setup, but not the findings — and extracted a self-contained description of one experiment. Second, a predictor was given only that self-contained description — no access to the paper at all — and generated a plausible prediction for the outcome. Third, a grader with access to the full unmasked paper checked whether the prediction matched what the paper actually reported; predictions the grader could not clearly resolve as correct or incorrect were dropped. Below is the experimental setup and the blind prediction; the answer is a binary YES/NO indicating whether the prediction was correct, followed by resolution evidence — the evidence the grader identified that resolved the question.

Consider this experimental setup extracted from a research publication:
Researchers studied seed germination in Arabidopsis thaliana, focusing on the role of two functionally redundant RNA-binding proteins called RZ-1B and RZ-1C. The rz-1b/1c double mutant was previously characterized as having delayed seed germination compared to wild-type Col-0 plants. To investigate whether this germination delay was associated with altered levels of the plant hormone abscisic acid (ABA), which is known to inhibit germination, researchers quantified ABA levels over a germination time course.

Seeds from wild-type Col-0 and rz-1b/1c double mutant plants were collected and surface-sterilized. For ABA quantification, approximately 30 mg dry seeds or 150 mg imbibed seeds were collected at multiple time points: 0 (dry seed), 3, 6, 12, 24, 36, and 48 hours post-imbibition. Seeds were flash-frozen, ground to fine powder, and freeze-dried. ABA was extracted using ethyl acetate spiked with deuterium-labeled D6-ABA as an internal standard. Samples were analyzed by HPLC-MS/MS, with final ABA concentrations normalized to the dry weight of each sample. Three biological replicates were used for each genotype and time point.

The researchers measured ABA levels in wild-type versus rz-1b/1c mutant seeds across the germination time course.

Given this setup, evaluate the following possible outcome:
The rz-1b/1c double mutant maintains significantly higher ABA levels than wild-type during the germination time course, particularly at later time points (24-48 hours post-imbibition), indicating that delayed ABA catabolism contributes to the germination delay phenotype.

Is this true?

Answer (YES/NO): NO